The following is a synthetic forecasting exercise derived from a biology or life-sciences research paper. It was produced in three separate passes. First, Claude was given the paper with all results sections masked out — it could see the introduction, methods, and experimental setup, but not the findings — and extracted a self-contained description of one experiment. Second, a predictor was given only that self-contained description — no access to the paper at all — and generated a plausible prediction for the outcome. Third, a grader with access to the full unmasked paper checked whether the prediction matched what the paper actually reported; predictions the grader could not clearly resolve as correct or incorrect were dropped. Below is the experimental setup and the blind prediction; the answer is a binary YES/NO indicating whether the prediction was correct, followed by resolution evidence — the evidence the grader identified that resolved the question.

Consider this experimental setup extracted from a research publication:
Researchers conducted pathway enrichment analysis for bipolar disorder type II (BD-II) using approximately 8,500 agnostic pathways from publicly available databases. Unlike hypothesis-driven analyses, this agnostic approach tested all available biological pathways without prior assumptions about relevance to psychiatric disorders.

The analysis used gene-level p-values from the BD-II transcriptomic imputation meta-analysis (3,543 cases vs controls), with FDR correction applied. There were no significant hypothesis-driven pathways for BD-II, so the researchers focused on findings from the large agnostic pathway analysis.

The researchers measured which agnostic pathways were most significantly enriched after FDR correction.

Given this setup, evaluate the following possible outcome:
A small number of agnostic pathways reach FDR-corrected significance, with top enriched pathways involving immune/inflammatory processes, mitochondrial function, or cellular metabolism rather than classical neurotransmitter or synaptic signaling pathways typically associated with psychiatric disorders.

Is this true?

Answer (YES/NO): NO